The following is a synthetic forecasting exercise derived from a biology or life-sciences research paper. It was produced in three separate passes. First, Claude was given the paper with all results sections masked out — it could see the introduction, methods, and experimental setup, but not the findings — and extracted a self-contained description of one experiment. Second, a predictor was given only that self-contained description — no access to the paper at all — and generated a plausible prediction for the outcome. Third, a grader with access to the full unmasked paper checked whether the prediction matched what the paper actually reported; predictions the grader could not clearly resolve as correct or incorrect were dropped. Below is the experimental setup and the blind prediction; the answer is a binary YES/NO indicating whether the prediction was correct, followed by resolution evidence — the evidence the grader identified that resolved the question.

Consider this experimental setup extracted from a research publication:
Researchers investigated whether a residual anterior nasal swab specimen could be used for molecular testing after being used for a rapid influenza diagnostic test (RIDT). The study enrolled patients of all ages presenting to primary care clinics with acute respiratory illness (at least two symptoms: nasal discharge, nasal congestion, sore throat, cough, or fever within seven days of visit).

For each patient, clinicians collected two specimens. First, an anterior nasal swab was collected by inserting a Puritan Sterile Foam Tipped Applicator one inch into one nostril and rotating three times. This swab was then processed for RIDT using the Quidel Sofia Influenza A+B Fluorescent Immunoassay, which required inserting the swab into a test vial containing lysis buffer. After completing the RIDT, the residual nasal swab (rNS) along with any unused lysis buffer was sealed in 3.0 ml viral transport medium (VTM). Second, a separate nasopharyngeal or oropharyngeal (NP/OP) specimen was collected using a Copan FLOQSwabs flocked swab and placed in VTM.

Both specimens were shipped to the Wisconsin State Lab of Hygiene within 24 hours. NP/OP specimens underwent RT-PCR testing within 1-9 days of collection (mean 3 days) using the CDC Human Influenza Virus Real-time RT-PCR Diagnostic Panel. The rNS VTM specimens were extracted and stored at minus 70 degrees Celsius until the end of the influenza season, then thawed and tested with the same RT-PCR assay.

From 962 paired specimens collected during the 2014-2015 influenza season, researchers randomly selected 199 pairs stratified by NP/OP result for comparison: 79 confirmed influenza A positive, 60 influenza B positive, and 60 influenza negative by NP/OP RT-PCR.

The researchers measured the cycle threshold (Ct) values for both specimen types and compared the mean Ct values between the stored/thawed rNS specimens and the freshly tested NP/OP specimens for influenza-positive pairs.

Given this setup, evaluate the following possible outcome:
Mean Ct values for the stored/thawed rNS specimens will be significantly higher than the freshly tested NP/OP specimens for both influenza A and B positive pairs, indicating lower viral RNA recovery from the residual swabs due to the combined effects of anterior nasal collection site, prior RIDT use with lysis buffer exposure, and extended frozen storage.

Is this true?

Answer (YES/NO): NO